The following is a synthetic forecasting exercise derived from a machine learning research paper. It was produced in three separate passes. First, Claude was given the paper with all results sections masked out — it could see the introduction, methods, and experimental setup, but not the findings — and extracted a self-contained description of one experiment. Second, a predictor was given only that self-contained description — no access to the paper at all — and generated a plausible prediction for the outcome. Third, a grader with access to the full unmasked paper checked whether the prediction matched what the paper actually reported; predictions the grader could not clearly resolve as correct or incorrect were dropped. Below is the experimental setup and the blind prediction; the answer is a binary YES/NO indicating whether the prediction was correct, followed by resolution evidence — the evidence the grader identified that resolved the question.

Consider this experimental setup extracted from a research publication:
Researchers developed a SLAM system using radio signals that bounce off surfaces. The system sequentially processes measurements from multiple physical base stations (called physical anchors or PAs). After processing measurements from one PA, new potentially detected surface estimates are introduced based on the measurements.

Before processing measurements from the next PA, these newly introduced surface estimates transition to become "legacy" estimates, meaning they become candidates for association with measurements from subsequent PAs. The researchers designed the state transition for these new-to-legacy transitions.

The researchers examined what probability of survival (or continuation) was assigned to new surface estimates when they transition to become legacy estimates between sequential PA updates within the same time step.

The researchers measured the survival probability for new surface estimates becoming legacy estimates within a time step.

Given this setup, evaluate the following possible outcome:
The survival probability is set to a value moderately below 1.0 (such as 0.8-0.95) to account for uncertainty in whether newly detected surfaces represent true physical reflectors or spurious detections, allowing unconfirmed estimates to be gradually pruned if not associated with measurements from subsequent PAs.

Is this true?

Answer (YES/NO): NO